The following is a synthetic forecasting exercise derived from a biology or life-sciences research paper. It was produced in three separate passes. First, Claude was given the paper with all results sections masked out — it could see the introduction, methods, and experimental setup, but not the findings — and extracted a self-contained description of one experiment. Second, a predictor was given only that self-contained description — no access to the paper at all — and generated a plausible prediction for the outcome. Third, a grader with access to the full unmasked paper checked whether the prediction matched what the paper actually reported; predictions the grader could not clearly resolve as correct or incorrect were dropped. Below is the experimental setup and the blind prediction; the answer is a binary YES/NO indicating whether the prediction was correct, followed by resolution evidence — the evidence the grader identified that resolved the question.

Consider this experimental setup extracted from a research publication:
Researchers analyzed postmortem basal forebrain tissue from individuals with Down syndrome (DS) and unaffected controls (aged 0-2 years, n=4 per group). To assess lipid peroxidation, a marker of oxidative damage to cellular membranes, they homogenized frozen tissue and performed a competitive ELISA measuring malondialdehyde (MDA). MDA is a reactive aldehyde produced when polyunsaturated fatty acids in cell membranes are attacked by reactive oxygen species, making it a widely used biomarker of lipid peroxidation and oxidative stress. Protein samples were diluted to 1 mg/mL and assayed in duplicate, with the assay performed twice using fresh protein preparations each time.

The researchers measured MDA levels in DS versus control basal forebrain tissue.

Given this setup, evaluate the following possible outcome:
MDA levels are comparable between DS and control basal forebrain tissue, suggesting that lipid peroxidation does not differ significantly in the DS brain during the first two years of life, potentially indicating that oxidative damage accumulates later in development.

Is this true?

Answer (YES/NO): NO